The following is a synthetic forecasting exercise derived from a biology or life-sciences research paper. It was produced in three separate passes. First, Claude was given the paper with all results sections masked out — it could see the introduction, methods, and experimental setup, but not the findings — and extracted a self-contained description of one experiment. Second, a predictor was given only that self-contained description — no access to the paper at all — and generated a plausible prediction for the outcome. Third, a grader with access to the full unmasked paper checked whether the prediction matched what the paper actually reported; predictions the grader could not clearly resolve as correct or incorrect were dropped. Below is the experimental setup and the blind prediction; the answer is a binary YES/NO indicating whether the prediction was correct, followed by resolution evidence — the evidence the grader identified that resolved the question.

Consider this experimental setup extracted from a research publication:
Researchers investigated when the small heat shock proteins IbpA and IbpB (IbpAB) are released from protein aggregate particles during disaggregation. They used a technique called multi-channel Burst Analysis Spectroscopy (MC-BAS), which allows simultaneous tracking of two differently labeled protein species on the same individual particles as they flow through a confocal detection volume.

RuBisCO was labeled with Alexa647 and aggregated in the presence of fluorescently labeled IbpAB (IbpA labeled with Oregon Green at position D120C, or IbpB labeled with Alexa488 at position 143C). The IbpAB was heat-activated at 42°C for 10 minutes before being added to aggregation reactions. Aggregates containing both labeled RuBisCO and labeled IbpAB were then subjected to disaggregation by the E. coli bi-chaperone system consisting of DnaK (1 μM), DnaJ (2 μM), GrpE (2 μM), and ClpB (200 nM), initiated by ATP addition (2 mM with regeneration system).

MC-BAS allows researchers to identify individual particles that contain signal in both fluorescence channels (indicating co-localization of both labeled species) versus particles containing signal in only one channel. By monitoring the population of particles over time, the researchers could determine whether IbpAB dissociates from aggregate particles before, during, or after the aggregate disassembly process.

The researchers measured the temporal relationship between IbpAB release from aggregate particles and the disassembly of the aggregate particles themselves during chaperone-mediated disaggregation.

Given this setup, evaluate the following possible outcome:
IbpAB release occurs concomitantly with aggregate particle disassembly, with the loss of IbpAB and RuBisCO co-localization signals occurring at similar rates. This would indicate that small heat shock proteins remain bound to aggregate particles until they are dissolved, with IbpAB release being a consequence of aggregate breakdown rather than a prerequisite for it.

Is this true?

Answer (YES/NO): YES